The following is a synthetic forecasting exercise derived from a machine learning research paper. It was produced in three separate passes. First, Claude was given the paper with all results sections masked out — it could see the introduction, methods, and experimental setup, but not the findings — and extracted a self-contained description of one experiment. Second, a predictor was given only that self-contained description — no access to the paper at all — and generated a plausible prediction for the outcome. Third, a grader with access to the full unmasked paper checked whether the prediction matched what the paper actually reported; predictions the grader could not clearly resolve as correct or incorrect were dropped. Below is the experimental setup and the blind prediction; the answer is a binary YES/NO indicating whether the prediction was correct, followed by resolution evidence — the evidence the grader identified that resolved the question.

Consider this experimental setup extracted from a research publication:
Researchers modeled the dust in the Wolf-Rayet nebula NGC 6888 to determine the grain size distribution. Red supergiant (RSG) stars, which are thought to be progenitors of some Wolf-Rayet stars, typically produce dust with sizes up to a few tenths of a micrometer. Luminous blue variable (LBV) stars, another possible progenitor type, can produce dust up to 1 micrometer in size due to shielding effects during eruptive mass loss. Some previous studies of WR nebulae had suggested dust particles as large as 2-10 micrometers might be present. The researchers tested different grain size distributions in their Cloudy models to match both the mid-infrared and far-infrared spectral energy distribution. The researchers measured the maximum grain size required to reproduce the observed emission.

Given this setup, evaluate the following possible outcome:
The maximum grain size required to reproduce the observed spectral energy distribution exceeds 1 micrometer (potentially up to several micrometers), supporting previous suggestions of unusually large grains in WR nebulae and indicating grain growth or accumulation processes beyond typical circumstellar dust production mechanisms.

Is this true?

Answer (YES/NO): NO